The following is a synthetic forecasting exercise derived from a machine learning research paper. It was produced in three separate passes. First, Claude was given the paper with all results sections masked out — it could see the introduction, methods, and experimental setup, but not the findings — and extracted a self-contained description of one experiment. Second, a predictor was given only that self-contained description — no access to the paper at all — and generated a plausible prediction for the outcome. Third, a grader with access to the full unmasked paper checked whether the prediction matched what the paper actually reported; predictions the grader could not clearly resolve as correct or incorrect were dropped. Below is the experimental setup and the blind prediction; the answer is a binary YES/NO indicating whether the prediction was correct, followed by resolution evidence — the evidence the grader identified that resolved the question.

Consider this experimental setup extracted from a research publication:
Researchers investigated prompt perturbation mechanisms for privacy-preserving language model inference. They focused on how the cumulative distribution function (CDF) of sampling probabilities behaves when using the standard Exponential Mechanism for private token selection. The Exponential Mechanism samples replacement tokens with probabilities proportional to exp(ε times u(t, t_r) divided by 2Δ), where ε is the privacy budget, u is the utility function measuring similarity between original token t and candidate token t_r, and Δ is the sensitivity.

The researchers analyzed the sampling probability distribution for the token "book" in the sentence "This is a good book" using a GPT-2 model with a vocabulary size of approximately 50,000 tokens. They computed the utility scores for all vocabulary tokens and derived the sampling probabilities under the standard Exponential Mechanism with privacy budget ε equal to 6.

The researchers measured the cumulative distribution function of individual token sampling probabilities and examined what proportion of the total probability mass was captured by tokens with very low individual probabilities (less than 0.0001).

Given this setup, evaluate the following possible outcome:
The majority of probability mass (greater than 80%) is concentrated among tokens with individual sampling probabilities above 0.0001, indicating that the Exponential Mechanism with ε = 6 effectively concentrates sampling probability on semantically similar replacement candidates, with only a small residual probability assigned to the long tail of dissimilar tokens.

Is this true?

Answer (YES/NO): NO